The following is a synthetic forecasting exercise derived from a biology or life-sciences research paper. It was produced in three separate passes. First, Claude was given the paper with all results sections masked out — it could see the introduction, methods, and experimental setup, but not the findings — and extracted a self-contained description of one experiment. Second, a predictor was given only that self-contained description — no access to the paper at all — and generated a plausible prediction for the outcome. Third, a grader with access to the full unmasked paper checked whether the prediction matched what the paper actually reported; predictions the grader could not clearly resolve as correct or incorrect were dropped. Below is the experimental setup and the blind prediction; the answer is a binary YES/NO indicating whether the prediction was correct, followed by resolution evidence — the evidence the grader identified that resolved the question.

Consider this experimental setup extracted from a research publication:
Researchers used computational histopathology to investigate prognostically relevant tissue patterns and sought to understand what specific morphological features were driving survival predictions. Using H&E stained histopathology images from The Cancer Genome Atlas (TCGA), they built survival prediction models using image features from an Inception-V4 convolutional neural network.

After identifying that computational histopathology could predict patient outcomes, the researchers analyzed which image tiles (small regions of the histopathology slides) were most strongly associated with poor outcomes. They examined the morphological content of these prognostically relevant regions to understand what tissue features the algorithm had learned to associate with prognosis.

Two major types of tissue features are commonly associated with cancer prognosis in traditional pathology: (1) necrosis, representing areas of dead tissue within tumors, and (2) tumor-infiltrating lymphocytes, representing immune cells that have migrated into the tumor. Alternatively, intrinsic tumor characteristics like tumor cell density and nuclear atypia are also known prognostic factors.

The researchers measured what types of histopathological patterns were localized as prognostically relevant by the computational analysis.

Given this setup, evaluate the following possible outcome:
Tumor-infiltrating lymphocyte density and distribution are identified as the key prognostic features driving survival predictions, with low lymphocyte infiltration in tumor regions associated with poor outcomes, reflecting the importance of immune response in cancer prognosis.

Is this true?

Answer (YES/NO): NO